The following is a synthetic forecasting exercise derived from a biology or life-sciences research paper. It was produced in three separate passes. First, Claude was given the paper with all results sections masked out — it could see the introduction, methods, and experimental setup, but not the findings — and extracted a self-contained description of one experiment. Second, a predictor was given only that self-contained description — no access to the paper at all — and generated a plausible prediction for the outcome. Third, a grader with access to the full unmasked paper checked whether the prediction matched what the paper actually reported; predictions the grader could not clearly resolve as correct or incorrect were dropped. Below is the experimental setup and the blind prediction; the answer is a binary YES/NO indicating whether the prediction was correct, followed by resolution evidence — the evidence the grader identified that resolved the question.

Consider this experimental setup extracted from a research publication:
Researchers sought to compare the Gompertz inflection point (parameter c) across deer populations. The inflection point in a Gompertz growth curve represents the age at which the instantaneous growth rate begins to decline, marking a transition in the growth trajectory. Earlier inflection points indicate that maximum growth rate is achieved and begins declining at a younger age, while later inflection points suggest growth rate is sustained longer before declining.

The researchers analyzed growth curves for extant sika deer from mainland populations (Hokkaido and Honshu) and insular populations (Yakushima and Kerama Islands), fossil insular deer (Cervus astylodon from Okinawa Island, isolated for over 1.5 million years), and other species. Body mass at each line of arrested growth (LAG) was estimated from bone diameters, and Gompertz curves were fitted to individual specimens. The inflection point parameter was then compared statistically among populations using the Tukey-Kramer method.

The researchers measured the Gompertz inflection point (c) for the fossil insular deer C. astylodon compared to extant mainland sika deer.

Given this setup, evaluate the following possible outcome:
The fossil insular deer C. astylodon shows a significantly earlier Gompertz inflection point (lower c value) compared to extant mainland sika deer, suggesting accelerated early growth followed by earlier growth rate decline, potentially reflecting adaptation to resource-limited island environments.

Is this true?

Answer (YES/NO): NO